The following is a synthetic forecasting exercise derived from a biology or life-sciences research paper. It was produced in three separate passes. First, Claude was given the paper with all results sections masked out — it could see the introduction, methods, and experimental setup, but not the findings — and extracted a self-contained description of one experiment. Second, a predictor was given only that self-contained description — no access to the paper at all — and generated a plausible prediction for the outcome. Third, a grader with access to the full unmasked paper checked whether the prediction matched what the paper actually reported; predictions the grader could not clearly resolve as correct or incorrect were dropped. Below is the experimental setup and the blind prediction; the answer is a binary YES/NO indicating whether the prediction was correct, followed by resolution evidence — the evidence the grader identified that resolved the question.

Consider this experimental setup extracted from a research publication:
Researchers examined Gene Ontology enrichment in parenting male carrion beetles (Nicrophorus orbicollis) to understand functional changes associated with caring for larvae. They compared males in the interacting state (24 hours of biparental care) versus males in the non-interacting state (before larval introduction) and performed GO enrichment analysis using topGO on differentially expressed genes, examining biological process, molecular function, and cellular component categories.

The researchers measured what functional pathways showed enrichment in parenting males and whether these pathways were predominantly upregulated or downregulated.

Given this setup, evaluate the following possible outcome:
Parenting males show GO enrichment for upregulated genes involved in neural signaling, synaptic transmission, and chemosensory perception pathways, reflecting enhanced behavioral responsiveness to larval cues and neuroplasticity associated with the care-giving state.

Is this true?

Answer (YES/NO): NO